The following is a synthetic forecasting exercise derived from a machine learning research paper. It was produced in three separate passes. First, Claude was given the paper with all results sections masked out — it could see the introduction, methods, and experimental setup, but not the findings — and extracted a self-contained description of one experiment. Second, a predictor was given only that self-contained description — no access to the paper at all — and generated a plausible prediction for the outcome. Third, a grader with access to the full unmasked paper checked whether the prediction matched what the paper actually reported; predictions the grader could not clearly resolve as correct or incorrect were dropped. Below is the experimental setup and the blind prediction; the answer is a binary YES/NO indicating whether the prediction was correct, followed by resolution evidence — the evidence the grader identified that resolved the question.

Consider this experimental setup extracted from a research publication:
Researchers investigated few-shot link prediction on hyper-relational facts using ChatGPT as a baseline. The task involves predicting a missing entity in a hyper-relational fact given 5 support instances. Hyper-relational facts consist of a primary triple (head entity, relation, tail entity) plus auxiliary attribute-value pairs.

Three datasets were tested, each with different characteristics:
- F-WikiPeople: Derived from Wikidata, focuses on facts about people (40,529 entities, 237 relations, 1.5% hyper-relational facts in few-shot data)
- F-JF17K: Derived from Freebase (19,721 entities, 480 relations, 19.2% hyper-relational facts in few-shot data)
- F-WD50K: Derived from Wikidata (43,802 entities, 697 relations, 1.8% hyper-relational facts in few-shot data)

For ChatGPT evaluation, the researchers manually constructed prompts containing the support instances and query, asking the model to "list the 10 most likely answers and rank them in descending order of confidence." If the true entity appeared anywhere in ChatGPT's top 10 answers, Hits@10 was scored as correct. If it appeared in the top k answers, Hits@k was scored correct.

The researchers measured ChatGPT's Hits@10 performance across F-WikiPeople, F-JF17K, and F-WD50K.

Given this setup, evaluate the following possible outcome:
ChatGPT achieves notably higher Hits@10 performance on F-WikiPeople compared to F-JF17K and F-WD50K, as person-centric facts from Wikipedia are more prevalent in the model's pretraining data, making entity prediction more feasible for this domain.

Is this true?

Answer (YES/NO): NO